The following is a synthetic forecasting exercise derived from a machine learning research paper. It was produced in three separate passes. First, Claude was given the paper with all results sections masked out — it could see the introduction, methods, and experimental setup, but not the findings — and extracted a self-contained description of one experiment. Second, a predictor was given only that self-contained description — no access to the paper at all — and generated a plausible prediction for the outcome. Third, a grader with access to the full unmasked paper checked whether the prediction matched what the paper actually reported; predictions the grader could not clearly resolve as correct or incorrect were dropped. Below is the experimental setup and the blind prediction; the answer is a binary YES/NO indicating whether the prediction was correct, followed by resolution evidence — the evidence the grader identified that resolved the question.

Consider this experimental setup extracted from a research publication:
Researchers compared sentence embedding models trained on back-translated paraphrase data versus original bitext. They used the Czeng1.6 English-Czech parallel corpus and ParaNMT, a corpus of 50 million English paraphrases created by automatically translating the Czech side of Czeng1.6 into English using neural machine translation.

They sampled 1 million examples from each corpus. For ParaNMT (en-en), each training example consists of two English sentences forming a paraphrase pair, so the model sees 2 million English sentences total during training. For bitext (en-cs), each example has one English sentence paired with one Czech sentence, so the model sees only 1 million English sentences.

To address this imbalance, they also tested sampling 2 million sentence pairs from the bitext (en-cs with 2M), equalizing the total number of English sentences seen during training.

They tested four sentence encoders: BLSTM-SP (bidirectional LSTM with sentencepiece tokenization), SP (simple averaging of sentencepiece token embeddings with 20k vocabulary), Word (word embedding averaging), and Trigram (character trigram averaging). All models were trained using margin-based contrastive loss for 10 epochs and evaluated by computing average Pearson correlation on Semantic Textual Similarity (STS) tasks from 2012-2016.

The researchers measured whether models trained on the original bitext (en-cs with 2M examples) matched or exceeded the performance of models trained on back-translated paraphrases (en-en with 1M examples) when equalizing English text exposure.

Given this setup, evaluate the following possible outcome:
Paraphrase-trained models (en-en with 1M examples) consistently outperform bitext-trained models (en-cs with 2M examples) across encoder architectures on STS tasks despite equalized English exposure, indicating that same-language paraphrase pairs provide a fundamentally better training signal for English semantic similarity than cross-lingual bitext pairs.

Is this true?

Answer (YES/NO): NO